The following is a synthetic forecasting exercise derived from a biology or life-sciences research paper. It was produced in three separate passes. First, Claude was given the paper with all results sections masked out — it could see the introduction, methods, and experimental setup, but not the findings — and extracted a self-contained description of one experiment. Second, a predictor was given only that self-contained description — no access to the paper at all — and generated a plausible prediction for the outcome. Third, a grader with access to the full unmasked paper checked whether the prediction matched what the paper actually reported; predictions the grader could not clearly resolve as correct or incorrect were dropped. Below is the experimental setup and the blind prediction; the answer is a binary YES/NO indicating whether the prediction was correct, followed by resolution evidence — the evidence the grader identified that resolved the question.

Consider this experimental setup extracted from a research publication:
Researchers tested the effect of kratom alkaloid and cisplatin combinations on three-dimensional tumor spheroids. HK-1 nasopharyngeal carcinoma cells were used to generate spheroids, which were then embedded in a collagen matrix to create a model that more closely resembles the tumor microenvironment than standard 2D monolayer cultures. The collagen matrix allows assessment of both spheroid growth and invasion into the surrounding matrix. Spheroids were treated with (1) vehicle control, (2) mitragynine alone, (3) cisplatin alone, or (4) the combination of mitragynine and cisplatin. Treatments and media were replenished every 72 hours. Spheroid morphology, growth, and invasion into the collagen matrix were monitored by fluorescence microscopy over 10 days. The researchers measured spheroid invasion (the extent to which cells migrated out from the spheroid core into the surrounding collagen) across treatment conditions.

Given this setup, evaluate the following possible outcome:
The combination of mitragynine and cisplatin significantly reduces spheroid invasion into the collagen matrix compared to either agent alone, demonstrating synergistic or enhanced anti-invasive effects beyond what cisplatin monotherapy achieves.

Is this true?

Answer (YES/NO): YES